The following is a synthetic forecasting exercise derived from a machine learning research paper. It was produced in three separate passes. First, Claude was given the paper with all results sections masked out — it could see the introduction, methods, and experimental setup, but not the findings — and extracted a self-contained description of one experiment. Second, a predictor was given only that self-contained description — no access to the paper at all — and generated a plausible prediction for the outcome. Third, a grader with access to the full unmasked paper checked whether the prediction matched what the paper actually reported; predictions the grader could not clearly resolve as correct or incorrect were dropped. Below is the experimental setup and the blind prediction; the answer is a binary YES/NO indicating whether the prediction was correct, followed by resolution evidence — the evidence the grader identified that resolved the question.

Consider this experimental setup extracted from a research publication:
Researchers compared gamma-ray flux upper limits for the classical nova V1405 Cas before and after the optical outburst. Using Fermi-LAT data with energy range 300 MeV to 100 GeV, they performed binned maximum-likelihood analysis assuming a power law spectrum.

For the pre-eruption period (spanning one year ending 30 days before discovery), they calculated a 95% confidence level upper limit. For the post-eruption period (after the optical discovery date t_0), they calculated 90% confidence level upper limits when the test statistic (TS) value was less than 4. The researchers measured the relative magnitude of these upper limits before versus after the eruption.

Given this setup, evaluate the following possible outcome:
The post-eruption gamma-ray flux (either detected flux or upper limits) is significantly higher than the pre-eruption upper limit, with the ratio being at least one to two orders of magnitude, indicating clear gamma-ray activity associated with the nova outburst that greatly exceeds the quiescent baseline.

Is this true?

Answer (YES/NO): NO